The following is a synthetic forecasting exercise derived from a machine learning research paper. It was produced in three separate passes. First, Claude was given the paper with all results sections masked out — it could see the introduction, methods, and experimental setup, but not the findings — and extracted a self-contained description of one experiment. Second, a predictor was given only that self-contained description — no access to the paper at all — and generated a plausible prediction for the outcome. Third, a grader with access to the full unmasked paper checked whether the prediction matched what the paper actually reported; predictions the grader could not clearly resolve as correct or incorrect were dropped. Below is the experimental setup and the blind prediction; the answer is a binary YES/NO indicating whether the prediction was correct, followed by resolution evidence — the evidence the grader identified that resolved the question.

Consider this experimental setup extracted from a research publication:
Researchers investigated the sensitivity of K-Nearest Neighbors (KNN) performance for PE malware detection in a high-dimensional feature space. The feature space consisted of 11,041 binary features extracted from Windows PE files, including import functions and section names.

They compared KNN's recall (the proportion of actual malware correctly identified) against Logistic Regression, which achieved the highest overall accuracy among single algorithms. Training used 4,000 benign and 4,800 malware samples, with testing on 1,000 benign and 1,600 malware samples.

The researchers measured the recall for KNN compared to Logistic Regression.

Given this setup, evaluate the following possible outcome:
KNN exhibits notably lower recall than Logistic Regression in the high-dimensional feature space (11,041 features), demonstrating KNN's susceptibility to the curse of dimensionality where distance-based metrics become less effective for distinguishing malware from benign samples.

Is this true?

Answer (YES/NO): NO